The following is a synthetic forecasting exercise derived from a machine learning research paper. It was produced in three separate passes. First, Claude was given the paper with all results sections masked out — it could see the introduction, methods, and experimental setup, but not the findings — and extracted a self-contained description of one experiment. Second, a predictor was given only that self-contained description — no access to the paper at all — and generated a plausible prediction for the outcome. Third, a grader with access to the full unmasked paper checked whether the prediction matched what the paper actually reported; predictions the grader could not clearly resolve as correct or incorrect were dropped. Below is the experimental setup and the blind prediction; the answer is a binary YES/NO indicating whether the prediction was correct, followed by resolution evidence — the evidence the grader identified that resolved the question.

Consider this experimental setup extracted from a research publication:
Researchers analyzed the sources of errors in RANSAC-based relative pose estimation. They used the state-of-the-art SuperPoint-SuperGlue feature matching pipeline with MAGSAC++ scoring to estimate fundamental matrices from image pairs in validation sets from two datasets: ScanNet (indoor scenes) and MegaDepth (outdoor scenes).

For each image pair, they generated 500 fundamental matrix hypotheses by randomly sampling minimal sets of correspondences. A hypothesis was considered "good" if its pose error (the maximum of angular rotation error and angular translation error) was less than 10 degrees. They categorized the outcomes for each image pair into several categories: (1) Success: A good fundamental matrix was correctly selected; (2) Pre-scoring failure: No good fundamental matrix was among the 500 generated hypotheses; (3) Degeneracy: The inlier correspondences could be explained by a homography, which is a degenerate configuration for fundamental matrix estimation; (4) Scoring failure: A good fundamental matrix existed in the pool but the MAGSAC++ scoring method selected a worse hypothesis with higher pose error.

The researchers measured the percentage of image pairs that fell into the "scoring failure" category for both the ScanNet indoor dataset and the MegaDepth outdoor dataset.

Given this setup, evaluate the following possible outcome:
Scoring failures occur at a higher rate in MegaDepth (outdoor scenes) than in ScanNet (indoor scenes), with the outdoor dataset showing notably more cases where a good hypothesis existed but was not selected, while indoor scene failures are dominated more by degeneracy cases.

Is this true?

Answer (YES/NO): NO